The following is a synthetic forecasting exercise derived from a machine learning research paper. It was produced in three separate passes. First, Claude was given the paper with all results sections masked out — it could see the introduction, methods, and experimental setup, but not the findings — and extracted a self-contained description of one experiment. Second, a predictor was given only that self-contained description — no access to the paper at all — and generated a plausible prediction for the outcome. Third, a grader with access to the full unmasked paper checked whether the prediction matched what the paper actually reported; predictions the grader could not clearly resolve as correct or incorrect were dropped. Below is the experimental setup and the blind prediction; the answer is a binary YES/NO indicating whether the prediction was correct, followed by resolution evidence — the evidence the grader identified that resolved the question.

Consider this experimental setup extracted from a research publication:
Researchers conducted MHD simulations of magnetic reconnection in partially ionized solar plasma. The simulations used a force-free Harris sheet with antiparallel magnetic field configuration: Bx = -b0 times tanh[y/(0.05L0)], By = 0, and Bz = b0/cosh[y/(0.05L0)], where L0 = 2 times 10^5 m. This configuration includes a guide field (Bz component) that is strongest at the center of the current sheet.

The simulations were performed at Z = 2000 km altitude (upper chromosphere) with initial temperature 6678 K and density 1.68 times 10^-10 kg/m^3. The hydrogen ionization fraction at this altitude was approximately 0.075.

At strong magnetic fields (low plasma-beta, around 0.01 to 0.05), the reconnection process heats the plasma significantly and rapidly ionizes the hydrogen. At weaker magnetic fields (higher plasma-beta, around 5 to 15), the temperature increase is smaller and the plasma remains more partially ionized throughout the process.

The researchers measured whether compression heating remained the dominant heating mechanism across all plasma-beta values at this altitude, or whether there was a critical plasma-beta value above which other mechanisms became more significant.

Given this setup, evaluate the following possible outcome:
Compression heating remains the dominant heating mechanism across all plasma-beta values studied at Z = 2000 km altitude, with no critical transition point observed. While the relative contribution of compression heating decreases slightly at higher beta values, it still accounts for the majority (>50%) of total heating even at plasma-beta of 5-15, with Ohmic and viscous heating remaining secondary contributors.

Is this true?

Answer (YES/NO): NO